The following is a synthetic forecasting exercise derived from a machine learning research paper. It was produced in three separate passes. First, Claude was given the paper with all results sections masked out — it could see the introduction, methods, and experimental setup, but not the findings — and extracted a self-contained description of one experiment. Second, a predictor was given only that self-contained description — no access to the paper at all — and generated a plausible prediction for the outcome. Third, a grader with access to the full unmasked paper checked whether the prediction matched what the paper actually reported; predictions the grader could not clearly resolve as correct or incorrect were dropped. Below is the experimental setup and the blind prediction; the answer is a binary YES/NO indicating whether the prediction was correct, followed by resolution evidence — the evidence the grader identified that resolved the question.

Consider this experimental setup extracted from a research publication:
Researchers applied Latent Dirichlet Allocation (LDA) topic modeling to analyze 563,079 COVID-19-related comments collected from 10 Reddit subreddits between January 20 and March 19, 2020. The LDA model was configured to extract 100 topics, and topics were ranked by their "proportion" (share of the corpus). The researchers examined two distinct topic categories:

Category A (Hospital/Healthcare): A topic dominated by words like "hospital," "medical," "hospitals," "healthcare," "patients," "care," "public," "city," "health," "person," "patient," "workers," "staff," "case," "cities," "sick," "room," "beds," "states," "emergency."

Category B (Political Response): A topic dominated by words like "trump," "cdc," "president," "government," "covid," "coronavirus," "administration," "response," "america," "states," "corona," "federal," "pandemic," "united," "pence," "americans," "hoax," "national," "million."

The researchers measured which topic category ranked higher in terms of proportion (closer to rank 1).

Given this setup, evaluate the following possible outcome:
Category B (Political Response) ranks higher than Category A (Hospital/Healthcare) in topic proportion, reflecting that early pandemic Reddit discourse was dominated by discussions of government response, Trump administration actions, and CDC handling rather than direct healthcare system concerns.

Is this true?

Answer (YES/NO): NO